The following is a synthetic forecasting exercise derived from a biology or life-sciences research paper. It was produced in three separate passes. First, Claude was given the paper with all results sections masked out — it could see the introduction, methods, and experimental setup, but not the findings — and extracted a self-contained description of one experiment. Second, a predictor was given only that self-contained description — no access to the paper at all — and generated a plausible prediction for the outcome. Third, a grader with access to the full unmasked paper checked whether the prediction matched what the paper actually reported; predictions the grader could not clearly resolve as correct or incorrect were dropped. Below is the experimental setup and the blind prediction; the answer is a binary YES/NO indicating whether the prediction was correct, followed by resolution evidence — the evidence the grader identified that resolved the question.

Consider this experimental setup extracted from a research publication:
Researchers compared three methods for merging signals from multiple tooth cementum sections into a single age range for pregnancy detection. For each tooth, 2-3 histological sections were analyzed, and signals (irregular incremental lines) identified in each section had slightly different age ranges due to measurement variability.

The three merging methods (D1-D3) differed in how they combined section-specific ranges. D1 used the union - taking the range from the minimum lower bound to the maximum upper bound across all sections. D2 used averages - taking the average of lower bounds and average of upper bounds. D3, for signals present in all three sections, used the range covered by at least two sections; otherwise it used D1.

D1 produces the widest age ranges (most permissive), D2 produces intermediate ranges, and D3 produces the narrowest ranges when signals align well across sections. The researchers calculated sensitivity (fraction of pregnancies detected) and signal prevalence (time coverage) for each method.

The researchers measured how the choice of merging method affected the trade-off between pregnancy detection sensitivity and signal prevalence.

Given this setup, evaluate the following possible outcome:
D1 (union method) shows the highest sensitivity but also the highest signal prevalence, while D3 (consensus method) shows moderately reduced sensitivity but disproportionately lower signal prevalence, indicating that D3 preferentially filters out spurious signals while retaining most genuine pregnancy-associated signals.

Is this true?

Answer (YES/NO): NO